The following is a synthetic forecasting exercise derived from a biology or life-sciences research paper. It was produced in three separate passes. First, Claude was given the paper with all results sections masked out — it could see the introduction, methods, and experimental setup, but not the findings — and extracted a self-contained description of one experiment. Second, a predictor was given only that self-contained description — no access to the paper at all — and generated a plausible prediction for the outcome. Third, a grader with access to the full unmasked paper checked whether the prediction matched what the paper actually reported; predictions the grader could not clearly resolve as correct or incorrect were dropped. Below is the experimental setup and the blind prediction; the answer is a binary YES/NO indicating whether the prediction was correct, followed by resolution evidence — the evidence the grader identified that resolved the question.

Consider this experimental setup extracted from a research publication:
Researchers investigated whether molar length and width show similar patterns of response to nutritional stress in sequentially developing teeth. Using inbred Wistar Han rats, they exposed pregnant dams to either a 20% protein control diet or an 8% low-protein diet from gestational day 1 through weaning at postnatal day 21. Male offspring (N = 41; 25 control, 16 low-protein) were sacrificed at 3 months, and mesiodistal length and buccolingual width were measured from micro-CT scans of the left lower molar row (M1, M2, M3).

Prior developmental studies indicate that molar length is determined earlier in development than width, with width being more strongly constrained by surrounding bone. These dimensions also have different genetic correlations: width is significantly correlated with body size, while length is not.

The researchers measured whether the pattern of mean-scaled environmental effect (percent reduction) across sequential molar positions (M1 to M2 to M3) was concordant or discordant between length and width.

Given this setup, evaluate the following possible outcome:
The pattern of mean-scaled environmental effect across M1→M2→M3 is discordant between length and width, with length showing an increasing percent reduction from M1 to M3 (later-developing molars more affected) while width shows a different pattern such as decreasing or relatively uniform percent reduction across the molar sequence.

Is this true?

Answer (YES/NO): NO